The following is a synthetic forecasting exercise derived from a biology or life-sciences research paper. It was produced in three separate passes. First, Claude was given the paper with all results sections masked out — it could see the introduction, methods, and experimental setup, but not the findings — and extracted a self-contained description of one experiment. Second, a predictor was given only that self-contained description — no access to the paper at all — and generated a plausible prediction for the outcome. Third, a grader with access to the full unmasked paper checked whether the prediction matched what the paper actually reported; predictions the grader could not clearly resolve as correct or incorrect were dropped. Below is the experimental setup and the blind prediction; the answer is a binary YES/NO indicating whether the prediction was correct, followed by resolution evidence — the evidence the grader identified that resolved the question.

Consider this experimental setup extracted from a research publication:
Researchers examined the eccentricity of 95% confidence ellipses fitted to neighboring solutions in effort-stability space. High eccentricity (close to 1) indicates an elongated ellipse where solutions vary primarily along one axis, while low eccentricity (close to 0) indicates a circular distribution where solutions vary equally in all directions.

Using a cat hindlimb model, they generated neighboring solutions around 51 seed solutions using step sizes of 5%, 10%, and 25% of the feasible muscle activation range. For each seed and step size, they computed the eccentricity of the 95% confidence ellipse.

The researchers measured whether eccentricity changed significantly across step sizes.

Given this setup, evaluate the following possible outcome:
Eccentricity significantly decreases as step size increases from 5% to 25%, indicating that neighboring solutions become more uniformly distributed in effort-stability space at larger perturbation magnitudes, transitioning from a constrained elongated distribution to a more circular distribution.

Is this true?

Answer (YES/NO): YES